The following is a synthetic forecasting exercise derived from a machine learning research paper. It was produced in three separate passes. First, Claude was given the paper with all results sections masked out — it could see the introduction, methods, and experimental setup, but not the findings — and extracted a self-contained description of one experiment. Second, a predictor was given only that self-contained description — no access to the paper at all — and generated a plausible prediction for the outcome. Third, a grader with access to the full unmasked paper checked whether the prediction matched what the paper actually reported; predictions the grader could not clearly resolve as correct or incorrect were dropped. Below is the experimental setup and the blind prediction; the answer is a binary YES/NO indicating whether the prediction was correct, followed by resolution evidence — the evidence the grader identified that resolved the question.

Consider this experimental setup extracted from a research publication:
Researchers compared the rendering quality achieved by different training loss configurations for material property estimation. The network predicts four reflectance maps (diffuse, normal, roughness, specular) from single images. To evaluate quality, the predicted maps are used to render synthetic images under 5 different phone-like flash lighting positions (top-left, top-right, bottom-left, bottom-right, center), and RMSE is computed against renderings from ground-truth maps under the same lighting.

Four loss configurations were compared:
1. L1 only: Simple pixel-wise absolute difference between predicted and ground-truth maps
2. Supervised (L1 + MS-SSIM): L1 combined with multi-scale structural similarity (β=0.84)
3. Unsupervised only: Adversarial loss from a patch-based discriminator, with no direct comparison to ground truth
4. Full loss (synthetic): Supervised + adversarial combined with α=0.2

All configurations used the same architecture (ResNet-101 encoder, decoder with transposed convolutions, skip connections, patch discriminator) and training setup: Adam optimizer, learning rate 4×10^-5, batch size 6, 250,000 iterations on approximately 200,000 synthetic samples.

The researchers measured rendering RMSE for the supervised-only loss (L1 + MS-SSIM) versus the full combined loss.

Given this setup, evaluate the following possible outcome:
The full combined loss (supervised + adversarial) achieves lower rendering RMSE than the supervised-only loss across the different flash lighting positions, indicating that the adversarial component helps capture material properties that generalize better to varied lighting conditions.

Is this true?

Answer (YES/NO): YES